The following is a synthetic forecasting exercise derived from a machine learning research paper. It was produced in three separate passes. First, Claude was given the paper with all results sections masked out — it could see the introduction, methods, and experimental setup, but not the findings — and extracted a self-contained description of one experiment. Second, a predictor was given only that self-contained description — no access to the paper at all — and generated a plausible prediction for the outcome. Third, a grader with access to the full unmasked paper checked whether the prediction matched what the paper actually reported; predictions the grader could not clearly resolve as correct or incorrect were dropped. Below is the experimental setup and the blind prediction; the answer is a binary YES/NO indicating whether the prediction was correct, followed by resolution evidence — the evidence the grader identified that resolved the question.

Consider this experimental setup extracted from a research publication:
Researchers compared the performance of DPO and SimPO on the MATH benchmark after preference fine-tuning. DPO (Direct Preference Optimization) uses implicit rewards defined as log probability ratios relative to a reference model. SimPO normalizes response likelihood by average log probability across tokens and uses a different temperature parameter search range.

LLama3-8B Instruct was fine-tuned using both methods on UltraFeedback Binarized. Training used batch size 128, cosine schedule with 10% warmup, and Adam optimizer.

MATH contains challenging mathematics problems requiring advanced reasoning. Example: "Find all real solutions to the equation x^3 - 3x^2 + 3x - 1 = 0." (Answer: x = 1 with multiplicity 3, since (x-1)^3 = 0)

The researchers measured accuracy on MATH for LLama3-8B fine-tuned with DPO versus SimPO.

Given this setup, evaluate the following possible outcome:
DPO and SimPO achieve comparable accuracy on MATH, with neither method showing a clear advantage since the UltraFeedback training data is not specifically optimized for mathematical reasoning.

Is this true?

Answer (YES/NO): NO